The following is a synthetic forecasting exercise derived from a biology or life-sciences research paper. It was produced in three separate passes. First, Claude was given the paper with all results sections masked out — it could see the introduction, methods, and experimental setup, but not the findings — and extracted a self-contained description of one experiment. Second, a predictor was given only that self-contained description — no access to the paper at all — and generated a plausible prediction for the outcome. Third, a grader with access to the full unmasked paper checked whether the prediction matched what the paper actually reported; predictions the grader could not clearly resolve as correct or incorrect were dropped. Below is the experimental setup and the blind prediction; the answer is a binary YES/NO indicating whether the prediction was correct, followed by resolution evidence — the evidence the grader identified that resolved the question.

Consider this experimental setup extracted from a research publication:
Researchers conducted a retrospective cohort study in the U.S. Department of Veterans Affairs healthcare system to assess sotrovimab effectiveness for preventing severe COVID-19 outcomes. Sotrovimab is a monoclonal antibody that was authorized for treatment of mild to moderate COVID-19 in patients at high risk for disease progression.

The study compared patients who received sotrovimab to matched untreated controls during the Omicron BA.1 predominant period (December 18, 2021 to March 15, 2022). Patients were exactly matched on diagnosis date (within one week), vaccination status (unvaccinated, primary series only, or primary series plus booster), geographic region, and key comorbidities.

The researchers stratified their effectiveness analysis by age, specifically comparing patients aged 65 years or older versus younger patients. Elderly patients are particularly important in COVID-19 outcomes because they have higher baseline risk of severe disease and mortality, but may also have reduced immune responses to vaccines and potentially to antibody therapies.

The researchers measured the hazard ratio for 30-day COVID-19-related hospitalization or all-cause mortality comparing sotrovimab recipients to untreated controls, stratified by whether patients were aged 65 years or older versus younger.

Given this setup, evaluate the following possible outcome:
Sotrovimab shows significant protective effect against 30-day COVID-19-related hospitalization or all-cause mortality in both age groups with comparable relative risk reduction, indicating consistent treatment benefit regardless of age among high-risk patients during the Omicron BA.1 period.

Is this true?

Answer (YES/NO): YES